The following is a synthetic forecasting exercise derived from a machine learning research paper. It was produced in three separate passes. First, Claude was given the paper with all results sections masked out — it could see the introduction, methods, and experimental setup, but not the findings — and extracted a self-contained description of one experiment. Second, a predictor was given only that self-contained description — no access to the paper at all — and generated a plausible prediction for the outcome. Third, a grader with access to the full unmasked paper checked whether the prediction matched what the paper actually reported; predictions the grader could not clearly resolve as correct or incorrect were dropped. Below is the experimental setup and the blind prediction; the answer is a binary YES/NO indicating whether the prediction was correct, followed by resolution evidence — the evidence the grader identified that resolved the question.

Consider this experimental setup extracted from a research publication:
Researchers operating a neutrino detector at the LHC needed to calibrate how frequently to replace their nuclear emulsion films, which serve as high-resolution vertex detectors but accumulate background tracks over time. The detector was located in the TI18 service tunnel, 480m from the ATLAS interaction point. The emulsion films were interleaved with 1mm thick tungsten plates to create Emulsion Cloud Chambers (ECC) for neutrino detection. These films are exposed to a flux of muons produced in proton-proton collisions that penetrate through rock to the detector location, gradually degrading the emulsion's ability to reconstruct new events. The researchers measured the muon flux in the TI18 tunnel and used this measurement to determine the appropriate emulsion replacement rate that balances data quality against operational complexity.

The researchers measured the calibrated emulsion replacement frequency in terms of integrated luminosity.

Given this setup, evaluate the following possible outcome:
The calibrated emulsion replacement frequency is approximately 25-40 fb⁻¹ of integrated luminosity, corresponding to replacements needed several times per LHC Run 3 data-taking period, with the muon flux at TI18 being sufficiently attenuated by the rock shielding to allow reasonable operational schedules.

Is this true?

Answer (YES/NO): YES